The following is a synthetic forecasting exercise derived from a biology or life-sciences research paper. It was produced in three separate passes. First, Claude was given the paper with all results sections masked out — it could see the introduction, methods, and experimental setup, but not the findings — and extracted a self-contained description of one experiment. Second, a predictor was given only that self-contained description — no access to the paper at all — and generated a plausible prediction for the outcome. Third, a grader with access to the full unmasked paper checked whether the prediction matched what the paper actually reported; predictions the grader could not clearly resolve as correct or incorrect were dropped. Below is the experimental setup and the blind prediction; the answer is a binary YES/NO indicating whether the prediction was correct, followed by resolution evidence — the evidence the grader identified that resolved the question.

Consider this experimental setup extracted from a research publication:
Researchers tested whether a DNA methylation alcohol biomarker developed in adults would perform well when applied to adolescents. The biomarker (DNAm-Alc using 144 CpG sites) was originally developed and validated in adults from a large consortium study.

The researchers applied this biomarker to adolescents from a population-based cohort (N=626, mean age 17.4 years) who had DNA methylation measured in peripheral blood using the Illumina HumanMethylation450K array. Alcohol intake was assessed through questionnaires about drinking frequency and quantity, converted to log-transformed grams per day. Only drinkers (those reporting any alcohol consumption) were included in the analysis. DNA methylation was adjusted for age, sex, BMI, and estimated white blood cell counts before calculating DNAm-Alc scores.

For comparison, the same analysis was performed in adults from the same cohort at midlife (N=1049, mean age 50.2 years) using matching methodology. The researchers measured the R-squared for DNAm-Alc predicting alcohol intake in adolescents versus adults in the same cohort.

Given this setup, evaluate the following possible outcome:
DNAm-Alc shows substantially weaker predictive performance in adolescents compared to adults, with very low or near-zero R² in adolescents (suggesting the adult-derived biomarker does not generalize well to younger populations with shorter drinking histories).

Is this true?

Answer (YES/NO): YES